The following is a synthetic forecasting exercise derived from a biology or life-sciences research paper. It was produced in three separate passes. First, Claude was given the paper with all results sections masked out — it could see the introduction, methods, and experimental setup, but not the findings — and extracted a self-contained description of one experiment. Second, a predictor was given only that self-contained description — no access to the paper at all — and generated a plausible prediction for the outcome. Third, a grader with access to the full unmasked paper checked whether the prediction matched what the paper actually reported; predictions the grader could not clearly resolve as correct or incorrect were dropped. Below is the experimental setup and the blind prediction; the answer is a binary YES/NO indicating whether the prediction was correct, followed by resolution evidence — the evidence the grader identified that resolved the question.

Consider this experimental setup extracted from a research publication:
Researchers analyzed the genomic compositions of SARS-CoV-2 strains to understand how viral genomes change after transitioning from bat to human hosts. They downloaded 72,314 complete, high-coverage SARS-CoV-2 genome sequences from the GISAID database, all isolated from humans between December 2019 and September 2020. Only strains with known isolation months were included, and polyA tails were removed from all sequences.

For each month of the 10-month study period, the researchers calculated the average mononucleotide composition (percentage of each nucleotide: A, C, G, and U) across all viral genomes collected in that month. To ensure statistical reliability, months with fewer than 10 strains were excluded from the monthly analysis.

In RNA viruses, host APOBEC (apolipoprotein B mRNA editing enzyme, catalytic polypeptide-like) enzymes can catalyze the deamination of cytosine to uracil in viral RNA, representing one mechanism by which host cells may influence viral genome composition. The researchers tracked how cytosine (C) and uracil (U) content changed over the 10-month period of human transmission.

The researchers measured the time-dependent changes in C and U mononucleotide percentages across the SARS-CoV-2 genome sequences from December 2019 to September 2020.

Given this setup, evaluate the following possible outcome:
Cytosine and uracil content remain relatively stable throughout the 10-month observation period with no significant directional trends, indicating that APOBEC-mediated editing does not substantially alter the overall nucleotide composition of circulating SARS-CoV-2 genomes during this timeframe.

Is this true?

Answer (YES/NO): NO